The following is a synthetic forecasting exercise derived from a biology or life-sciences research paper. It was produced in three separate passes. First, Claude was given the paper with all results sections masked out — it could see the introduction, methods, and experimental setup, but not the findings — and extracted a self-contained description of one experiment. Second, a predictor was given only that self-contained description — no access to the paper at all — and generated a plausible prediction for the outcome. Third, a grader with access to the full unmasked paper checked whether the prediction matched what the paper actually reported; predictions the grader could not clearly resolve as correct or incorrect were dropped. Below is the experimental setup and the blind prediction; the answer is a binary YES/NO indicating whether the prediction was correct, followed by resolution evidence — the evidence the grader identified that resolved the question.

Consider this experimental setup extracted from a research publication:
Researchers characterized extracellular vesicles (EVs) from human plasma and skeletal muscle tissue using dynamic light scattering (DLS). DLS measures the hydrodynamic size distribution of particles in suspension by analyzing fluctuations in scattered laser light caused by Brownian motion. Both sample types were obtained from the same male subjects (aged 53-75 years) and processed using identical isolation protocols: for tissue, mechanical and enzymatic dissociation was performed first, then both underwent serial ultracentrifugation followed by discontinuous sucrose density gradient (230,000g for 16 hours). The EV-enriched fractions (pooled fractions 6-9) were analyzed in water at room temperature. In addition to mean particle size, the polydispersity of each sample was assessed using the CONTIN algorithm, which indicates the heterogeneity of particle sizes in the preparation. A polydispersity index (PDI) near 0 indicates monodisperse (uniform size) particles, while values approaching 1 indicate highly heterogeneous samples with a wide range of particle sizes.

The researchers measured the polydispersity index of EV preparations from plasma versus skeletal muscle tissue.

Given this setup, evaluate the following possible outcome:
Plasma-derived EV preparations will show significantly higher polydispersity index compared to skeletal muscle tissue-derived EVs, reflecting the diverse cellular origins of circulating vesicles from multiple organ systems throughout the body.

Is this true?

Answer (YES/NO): NO